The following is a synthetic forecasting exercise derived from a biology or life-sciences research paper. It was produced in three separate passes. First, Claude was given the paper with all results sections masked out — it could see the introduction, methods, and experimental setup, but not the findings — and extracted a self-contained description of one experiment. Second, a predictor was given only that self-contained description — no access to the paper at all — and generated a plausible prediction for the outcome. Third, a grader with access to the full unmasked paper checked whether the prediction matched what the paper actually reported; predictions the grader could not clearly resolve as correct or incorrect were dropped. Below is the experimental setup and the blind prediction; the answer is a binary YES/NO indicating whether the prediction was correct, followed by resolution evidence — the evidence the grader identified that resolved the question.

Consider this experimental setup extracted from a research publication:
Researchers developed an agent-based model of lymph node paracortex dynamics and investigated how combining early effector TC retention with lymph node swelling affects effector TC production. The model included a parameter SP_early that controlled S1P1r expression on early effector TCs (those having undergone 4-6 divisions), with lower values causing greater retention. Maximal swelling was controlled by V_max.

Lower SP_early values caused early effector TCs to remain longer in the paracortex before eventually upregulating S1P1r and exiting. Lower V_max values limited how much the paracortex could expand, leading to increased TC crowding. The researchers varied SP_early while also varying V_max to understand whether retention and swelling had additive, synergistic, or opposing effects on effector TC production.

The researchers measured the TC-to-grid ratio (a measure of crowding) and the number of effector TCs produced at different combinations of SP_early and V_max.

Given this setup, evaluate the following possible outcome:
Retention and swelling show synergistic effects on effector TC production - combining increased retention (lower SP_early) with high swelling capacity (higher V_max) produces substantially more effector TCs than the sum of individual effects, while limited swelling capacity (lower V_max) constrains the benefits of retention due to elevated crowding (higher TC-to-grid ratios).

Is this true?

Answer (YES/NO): NO